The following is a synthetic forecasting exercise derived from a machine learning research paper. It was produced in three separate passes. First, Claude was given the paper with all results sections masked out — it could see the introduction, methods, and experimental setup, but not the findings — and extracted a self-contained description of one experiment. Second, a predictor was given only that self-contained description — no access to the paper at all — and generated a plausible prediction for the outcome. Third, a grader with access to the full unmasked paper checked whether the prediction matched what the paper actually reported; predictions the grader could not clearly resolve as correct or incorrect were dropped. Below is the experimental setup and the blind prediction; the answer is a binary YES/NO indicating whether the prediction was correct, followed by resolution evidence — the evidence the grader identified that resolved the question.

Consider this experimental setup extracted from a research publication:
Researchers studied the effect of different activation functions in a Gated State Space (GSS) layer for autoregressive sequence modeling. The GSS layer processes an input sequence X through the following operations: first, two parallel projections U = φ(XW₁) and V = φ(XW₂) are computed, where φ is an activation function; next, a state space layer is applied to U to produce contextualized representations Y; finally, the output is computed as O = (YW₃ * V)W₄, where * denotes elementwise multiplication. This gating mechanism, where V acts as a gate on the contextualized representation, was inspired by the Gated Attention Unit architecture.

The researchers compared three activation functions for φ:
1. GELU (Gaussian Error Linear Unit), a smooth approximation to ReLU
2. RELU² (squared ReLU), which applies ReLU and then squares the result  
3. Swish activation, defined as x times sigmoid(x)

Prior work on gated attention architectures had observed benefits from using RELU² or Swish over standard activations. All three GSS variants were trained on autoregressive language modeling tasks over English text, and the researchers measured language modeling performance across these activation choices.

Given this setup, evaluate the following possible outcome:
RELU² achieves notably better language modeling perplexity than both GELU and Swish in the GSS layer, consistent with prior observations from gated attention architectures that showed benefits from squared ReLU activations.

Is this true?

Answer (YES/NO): NO